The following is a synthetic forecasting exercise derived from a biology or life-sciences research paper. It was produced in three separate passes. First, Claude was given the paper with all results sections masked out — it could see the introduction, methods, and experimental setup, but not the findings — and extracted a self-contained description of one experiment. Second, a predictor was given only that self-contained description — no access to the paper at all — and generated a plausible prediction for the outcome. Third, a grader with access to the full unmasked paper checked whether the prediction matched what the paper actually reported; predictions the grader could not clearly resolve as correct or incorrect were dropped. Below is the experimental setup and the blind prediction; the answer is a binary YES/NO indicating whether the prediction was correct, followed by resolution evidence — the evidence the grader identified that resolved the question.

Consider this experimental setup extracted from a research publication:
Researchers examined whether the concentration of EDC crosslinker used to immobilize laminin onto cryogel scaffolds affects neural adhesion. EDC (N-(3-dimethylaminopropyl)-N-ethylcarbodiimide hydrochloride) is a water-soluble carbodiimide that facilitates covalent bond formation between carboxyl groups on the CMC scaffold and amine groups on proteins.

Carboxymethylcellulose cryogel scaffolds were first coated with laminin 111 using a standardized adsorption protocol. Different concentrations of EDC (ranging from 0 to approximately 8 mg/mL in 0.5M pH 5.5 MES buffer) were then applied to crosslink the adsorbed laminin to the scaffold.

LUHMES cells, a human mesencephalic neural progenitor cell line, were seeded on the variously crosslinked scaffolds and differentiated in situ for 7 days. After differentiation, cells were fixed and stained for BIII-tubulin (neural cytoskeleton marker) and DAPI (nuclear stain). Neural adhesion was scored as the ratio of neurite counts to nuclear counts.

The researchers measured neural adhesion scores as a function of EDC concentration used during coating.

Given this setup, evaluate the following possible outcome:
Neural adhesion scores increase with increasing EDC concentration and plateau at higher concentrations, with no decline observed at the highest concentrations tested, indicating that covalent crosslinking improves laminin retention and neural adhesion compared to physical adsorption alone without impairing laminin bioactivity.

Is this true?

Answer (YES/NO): NO